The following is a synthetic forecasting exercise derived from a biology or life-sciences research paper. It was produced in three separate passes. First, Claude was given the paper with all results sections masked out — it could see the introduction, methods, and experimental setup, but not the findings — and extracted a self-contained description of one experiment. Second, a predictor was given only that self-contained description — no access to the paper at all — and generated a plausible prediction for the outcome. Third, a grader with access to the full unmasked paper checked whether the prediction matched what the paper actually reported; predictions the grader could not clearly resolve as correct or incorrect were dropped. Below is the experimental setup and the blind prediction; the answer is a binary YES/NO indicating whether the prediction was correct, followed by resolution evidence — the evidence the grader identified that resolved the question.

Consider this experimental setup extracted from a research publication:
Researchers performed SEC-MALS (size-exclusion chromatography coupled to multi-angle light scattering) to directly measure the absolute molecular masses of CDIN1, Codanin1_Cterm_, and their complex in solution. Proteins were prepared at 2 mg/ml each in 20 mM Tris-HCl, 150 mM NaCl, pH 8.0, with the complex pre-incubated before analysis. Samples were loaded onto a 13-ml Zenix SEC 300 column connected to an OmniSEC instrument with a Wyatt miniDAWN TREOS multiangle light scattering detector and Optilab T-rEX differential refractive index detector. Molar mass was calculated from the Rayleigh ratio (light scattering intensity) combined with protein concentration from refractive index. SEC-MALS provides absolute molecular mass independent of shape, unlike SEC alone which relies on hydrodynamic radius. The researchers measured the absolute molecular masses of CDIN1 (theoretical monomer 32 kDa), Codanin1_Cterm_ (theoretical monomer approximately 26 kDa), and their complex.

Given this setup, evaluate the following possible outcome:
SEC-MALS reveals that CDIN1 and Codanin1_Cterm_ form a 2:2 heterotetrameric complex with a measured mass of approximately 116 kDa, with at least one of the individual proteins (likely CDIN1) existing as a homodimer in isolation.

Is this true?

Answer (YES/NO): NO